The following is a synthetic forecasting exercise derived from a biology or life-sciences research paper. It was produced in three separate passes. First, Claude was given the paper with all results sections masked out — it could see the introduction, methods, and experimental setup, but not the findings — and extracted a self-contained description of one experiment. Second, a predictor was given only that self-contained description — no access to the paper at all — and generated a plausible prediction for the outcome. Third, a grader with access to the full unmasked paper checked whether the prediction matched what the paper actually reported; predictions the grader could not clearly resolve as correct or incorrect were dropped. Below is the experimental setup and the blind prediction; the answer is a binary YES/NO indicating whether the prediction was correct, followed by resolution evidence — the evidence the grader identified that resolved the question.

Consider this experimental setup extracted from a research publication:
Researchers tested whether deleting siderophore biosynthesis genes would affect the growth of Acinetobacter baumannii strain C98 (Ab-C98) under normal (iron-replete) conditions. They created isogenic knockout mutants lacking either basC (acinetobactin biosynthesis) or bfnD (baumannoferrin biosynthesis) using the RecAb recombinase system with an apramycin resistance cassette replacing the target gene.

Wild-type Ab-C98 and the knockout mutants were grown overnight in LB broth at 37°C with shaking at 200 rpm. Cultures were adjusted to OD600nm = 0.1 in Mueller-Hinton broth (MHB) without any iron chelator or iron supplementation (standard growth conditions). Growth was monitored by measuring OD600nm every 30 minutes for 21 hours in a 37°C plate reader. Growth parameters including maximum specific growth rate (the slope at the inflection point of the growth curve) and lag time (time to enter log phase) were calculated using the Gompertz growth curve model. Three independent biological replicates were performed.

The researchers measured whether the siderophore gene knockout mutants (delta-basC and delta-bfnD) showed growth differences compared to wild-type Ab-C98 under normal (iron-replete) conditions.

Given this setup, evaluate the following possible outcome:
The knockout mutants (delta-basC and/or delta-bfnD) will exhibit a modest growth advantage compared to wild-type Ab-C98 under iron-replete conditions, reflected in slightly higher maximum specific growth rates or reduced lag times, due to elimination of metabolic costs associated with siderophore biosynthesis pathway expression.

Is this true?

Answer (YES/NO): NO